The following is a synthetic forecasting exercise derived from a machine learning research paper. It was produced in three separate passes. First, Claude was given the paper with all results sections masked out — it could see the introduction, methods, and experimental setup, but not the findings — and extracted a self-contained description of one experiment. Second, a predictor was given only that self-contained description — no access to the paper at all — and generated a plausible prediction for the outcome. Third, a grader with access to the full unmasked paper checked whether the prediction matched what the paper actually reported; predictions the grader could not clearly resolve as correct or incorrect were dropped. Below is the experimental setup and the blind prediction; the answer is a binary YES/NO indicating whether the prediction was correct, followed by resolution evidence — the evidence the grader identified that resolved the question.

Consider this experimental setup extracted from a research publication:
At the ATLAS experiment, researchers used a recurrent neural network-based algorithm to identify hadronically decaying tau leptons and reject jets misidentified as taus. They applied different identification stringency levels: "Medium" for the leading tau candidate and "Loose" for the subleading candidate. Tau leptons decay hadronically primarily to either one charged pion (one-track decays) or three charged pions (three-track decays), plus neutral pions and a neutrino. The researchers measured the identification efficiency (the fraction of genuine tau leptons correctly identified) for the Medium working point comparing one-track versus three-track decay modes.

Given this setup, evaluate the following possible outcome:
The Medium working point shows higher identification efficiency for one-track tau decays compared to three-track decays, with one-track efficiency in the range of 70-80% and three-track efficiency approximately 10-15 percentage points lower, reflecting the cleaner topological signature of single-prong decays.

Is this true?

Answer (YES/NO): YES